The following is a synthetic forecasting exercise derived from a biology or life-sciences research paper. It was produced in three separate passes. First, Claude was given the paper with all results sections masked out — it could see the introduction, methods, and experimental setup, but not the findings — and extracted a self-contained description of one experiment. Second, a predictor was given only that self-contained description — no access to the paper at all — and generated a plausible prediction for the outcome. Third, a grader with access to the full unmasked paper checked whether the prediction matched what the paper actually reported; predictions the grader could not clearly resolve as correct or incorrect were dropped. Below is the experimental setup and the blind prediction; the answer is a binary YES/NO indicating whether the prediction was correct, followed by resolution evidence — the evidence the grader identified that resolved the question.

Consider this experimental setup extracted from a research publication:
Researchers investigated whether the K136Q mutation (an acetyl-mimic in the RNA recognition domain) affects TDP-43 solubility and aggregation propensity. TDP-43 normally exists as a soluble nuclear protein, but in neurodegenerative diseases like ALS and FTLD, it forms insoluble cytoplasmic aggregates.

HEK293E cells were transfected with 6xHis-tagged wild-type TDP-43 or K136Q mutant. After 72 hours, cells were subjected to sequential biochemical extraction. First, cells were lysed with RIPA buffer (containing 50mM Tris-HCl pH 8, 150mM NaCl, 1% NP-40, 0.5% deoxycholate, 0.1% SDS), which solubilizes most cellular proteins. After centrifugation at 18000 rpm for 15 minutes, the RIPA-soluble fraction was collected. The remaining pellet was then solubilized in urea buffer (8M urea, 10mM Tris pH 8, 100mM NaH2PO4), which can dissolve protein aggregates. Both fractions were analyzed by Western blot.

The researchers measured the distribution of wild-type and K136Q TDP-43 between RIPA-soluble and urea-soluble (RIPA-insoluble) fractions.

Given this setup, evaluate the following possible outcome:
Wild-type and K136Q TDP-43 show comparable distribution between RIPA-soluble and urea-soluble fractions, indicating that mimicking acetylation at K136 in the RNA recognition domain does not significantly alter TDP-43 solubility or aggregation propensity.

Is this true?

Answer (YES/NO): NO